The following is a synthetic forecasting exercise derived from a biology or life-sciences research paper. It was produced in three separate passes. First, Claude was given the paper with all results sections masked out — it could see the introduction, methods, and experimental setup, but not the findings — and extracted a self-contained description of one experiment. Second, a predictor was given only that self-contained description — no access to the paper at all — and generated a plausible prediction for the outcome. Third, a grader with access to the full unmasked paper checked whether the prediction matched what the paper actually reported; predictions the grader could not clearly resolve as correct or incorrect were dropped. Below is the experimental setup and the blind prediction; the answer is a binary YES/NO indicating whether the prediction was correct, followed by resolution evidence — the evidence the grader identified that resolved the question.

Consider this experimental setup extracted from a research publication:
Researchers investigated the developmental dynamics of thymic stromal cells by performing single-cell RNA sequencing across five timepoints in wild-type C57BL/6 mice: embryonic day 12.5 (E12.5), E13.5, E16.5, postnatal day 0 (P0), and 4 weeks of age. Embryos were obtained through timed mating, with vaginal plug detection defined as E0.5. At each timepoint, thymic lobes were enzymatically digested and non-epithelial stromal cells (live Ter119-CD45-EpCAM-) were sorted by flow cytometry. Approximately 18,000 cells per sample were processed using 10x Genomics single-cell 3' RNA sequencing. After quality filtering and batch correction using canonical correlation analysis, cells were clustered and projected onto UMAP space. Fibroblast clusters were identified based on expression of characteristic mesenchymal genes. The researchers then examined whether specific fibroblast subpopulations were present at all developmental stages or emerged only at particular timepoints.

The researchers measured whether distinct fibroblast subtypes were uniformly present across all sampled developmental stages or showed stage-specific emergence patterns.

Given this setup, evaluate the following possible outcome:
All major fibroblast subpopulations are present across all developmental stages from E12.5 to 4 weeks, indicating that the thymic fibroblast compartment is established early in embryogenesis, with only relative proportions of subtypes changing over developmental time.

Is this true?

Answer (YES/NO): NO